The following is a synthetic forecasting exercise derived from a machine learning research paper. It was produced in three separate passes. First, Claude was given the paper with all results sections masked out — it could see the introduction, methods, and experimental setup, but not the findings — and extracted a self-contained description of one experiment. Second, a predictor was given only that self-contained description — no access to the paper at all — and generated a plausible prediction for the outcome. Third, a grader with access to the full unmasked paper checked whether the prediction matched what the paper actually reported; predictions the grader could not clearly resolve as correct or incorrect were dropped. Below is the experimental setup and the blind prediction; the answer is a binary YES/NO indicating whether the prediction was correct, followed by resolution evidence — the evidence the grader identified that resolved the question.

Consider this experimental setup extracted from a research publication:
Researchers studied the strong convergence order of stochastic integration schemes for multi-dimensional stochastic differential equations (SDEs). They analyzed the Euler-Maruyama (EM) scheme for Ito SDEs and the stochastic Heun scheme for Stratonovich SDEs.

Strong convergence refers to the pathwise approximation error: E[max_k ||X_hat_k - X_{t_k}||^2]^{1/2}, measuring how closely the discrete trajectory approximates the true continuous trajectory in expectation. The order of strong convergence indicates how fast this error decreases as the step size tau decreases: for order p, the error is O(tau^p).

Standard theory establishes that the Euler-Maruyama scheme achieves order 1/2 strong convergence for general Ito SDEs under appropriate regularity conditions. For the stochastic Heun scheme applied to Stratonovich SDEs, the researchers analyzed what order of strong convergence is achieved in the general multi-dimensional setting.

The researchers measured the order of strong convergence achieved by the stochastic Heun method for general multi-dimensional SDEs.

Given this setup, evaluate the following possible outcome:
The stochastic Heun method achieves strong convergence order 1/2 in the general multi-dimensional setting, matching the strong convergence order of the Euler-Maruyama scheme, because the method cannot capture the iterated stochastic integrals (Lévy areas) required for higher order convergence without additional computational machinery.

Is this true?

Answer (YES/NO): YES